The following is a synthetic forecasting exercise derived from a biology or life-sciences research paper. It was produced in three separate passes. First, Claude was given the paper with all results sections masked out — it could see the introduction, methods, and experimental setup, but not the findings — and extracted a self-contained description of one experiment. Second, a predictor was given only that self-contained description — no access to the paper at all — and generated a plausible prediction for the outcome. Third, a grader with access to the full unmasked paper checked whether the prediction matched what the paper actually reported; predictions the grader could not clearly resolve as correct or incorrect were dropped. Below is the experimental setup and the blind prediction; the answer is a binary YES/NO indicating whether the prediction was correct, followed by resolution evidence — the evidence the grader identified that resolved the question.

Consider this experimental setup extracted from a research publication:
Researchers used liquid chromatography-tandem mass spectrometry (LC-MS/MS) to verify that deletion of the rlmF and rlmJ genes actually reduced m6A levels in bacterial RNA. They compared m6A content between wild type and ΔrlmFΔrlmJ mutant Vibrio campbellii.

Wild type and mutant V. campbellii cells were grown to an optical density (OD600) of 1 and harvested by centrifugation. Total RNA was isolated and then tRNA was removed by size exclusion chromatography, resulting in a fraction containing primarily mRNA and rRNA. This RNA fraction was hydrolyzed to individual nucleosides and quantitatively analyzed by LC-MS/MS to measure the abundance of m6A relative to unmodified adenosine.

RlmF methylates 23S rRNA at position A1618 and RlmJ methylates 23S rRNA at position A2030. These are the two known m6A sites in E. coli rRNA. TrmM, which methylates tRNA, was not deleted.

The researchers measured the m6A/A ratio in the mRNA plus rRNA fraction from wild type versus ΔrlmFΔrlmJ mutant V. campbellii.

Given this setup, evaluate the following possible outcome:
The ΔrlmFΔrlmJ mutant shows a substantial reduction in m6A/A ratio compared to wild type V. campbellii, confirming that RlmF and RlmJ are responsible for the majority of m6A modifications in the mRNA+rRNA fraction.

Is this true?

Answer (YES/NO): YES